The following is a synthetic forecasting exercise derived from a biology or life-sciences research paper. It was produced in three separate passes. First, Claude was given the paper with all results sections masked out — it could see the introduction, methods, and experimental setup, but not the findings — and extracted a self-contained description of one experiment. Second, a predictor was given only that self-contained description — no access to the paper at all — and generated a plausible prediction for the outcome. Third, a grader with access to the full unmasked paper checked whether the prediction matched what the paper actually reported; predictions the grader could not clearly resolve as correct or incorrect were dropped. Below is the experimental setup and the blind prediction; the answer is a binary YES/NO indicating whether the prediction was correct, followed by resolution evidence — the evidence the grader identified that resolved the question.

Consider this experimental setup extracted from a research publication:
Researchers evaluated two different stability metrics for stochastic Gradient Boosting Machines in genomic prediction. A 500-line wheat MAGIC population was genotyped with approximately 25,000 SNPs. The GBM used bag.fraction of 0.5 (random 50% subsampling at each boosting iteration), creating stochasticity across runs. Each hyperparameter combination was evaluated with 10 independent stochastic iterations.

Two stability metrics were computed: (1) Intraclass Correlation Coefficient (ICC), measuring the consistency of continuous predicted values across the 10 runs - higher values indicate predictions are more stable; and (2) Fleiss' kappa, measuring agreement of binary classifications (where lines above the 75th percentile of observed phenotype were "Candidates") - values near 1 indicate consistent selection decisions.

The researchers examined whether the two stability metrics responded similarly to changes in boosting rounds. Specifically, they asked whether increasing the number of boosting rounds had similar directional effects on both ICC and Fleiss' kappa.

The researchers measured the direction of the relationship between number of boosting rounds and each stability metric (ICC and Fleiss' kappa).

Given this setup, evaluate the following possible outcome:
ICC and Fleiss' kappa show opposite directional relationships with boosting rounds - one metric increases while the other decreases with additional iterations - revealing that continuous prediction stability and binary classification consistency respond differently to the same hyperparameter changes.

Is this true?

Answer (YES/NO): NO